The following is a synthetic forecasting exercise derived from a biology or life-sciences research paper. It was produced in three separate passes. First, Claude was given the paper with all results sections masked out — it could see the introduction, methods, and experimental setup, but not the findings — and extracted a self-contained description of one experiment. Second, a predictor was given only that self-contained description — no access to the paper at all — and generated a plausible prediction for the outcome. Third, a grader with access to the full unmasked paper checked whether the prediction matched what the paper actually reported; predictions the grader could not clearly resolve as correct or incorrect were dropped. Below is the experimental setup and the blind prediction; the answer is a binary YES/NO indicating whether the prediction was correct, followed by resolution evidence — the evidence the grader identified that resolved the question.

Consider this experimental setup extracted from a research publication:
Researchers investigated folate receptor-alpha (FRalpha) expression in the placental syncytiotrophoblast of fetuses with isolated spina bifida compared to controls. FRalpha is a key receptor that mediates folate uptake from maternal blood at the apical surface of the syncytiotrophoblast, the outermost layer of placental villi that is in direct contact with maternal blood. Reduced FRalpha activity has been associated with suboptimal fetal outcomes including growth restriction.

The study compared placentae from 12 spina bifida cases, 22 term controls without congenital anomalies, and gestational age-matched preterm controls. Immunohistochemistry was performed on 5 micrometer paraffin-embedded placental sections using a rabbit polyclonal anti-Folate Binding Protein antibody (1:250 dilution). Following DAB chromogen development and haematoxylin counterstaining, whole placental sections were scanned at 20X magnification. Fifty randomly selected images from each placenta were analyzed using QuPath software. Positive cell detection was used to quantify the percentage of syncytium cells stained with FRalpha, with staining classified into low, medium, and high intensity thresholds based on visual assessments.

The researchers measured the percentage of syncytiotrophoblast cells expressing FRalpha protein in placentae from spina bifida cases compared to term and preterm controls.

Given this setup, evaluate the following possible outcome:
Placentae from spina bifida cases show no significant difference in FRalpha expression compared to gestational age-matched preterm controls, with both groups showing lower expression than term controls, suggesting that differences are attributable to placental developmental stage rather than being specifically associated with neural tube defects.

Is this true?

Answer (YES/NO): NO